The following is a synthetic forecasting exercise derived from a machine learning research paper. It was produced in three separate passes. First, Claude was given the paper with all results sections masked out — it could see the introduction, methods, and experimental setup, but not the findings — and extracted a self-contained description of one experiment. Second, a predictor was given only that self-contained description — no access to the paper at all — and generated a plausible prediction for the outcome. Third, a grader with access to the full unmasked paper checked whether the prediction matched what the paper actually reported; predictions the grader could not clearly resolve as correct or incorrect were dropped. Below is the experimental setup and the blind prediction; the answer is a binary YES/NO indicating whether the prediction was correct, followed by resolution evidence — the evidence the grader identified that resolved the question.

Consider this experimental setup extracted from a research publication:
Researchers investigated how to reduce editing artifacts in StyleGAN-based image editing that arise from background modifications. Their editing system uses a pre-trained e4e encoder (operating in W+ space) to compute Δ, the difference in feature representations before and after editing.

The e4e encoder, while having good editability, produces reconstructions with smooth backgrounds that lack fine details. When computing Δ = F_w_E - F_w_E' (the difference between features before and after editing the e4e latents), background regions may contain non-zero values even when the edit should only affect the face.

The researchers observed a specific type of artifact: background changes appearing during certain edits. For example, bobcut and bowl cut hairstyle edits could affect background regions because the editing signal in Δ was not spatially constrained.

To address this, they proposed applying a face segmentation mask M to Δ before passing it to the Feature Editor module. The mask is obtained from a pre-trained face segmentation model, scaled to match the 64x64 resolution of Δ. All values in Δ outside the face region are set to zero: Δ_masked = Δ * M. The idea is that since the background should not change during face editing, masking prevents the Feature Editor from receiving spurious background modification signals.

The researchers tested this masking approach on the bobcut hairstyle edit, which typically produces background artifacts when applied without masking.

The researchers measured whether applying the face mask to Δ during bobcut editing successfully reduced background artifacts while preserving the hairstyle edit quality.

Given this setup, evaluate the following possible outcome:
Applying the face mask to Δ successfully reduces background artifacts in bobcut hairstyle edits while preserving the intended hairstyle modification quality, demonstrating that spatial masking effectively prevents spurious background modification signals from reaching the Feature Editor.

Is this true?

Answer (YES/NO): YES